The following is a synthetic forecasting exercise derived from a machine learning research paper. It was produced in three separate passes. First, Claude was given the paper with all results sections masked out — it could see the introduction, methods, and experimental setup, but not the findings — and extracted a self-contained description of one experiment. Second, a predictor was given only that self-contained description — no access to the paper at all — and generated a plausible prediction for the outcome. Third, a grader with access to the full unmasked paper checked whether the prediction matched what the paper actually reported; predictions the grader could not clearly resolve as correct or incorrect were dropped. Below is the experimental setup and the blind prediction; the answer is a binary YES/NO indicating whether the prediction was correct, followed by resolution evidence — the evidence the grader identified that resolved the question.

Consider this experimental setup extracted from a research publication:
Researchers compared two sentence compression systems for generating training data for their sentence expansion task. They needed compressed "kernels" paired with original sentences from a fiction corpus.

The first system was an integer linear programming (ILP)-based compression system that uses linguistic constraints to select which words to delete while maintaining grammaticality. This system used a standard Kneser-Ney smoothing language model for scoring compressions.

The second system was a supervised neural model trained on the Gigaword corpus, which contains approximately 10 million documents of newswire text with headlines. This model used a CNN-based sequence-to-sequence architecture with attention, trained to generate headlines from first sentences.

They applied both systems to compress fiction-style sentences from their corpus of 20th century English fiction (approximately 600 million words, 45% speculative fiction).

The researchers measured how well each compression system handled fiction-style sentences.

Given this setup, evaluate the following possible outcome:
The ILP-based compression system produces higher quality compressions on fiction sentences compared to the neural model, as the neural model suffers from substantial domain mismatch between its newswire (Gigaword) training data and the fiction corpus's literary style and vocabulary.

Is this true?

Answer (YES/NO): YES